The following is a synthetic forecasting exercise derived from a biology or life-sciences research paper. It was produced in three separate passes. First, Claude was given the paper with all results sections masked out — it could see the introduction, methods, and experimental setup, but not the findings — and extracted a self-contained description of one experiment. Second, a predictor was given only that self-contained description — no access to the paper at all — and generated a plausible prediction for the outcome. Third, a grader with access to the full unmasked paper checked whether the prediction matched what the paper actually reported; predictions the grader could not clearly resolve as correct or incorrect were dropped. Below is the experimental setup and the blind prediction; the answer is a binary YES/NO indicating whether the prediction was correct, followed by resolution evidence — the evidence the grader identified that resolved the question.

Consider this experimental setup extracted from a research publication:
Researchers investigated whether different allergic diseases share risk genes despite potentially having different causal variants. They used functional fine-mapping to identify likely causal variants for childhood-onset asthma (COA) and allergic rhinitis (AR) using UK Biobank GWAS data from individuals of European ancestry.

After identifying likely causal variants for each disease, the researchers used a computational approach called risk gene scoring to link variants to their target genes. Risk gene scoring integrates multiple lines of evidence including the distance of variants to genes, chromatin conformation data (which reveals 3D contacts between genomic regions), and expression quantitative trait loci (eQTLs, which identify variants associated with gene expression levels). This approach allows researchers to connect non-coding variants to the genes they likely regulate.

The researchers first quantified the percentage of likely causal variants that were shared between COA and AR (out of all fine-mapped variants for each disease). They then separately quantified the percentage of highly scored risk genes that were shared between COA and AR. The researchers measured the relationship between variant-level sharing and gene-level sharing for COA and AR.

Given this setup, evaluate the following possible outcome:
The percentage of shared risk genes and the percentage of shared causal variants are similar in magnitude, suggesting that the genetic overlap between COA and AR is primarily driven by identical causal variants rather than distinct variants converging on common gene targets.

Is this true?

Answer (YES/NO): NO